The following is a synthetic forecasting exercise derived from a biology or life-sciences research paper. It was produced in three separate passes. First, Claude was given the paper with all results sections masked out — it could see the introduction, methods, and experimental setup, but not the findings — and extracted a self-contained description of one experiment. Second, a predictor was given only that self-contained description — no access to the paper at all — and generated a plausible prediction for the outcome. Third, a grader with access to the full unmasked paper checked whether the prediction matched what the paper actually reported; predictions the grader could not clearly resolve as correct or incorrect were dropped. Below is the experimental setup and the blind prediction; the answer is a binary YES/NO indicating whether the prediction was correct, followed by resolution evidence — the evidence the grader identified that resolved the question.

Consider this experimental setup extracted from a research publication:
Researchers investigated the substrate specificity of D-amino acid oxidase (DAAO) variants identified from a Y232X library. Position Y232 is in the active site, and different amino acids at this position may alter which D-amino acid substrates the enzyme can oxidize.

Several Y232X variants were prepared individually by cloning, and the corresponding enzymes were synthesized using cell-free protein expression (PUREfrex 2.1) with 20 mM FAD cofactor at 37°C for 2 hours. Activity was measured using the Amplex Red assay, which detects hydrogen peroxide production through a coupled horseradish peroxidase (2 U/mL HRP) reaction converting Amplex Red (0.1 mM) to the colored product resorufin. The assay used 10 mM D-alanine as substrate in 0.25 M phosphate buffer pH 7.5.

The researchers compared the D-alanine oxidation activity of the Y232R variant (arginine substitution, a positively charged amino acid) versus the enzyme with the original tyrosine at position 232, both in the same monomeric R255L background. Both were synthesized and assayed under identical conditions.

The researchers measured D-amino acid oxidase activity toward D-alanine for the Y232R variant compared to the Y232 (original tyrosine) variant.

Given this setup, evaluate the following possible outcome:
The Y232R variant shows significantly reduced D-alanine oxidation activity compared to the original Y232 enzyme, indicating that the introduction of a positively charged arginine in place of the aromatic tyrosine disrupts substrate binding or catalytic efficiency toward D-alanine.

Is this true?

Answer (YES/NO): YES